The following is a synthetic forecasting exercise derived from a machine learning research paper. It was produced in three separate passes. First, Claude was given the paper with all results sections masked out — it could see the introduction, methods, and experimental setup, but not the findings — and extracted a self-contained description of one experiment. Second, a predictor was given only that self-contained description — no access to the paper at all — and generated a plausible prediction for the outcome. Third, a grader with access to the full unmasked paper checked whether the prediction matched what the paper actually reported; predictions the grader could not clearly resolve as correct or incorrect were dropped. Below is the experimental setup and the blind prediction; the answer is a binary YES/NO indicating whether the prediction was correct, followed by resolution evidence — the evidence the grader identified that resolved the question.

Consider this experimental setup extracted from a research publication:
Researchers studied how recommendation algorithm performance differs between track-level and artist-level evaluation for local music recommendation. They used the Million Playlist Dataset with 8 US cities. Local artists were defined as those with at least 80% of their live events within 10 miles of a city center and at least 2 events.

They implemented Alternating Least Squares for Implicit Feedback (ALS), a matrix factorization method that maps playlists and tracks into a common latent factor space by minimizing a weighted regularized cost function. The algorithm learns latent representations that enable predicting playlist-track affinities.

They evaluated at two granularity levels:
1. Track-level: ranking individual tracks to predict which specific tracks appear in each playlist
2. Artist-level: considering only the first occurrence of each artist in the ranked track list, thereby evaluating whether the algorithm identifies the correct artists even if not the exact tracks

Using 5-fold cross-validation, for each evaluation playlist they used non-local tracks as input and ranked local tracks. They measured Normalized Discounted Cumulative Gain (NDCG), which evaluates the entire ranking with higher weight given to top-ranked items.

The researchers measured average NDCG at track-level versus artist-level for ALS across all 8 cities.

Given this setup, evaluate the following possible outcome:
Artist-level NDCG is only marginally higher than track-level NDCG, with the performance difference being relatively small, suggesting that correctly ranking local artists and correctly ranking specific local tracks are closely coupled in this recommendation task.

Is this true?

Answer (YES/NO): NO